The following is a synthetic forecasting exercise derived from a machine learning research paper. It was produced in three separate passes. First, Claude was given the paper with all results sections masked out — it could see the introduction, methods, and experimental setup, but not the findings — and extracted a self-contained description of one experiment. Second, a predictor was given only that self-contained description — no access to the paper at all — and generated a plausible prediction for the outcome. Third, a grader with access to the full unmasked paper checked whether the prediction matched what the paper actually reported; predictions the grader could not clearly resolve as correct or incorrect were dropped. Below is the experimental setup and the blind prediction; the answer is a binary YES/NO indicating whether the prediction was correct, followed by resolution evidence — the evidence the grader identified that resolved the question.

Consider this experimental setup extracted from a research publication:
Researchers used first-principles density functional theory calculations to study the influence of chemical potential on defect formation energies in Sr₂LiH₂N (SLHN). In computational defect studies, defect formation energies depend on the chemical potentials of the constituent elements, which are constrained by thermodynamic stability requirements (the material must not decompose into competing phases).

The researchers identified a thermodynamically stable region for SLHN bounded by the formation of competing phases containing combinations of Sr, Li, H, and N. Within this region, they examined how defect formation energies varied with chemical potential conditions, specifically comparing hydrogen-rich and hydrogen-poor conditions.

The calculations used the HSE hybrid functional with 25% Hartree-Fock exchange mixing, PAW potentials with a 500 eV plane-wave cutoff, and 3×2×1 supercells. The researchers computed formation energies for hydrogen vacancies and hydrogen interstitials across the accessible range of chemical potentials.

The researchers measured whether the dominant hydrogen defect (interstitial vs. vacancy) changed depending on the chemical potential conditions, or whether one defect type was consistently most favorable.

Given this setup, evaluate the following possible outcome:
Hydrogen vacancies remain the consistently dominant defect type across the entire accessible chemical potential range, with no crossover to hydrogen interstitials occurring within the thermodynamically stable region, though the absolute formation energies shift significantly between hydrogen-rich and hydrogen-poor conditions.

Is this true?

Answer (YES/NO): NO